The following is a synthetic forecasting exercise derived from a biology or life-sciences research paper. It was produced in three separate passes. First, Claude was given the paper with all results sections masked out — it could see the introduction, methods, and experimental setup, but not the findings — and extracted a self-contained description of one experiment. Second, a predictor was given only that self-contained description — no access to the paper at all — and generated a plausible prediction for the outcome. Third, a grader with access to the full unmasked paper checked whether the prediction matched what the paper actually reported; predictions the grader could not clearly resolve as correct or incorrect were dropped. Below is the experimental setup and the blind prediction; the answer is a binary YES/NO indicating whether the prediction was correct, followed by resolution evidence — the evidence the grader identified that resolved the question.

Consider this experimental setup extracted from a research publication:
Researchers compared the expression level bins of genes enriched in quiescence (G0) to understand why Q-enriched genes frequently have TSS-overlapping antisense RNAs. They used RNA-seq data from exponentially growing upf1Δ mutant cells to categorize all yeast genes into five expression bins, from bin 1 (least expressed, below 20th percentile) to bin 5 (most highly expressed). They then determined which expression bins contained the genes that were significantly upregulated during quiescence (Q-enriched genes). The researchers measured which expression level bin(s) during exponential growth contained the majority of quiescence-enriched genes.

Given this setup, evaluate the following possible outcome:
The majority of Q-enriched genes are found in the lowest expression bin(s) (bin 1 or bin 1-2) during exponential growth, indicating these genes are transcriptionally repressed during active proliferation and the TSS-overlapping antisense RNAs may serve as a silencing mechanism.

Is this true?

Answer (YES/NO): YES